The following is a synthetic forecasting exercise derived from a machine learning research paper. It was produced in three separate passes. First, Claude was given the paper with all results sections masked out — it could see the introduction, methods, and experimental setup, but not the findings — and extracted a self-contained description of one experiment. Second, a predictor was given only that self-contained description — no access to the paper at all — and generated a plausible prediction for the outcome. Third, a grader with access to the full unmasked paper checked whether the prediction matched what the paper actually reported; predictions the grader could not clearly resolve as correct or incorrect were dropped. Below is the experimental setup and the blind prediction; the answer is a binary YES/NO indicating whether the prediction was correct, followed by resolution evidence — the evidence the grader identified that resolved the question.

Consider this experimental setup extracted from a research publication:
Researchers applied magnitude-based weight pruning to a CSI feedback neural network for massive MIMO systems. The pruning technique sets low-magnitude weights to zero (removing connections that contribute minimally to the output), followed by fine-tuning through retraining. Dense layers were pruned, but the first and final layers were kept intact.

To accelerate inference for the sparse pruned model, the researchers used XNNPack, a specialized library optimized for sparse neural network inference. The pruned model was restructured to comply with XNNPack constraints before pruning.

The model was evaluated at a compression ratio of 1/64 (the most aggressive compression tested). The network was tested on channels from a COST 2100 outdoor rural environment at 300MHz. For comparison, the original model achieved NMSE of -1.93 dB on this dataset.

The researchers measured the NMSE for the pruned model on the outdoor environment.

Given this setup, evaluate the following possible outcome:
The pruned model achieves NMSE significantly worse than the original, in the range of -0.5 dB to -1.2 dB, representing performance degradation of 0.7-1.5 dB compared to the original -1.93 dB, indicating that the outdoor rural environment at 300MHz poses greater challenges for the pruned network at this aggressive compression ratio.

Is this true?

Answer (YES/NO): NO